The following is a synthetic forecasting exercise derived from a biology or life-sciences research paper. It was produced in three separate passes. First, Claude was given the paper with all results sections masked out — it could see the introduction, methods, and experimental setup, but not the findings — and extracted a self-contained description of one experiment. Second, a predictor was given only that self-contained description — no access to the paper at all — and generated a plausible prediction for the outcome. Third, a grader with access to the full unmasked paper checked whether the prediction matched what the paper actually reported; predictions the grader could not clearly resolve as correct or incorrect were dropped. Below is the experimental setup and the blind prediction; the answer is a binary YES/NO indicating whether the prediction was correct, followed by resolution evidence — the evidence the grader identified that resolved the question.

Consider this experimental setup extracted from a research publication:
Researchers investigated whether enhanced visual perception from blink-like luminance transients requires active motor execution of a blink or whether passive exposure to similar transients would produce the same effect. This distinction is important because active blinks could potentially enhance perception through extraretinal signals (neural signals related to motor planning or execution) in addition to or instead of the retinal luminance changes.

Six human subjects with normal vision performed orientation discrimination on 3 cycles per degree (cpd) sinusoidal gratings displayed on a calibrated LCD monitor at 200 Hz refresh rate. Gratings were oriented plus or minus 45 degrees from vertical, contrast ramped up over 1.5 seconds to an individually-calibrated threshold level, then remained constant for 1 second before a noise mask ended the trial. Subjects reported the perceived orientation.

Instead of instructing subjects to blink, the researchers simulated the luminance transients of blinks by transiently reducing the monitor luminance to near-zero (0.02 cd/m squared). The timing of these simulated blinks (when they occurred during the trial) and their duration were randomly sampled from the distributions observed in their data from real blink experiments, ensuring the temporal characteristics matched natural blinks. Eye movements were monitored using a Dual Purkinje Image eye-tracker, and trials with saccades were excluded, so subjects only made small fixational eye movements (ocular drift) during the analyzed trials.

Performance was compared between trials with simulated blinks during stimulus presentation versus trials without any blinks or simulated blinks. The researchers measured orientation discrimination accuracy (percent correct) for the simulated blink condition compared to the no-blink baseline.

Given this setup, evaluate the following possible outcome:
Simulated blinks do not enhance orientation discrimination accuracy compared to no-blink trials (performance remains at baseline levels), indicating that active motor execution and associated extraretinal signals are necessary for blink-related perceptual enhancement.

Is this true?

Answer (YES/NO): NO